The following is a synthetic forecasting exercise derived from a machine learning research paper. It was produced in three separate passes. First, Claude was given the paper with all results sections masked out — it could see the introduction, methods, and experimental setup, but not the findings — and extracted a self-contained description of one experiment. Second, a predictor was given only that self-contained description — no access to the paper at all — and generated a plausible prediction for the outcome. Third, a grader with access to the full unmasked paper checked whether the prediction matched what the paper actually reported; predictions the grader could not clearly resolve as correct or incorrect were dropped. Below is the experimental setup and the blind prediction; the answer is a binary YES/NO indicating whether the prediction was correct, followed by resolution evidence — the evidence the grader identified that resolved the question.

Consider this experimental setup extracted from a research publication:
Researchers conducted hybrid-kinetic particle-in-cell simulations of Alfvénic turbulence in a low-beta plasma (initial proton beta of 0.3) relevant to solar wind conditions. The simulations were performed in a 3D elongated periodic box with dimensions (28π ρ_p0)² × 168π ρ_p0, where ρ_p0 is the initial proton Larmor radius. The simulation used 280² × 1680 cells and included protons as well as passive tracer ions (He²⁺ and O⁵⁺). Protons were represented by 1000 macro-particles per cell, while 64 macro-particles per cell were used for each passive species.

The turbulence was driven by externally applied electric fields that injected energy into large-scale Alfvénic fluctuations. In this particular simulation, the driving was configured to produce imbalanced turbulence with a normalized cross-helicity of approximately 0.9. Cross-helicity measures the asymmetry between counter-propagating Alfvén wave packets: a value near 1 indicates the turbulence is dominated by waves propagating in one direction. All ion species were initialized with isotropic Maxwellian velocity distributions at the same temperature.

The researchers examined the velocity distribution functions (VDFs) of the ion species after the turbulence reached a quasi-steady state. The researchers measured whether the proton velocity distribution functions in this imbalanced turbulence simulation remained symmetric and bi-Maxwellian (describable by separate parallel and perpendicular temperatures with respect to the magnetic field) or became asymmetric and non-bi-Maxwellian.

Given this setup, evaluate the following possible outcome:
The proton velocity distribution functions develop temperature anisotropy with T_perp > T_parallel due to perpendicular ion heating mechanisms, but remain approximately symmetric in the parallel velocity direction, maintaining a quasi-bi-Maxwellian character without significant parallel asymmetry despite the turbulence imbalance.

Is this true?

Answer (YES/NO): NO